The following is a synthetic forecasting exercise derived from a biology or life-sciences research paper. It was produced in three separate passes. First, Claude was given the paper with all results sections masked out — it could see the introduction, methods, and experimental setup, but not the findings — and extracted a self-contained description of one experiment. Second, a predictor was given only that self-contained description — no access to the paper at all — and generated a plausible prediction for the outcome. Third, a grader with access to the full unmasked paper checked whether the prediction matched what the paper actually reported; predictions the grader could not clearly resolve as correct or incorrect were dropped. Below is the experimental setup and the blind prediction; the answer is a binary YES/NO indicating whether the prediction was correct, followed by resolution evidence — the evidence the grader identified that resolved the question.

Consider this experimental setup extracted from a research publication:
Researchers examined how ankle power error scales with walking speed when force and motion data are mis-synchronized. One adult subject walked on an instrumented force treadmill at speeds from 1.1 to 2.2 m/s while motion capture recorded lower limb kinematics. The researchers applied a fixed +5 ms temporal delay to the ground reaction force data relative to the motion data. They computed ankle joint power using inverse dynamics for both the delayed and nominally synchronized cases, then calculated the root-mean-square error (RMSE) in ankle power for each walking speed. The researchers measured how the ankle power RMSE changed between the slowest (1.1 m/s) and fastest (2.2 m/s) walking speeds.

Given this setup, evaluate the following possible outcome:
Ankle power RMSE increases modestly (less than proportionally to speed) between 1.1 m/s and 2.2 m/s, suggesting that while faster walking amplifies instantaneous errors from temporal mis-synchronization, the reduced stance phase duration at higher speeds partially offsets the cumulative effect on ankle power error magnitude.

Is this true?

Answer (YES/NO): NO